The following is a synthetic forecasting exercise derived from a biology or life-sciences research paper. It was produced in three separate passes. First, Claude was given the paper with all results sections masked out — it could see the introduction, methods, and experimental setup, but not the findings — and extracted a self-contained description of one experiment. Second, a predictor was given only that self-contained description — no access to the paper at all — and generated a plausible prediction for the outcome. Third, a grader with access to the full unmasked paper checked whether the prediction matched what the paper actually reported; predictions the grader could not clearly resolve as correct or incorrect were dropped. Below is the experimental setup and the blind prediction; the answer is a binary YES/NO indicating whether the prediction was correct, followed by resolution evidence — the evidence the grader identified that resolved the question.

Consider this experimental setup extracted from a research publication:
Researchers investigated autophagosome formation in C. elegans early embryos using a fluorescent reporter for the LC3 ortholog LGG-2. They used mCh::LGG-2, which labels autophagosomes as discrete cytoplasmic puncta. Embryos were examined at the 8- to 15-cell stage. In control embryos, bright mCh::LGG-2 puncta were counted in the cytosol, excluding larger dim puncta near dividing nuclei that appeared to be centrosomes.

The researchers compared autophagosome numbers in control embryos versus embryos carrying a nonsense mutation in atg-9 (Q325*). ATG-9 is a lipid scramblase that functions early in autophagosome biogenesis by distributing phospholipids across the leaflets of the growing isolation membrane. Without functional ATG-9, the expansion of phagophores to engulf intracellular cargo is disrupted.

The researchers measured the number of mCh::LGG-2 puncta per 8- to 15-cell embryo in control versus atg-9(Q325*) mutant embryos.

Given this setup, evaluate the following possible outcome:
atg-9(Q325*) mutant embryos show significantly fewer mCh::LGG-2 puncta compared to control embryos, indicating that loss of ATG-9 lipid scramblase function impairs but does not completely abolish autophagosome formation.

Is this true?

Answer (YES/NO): NO